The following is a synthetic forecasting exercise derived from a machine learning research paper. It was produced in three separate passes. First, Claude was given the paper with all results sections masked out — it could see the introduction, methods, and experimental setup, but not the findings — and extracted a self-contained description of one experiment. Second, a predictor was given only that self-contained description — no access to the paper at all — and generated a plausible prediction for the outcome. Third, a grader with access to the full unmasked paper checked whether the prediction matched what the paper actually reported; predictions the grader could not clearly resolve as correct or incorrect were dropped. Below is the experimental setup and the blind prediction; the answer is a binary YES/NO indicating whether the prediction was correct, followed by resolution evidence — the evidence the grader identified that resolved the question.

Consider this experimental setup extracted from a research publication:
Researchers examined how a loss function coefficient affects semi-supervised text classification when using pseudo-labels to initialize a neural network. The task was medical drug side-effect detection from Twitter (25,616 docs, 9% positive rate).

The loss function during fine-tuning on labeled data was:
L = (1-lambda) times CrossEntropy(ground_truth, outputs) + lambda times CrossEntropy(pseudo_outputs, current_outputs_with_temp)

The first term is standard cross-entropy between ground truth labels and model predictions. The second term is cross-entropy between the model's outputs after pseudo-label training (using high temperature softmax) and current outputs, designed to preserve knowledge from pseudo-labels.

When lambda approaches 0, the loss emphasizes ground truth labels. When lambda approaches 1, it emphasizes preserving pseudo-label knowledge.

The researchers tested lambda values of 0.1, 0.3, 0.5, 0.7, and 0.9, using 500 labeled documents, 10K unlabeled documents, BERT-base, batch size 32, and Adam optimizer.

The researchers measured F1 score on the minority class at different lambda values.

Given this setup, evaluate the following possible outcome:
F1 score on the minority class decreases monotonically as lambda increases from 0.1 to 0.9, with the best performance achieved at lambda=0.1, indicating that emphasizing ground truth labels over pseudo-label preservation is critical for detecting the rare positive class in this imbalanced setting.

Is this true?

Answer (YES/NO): NO